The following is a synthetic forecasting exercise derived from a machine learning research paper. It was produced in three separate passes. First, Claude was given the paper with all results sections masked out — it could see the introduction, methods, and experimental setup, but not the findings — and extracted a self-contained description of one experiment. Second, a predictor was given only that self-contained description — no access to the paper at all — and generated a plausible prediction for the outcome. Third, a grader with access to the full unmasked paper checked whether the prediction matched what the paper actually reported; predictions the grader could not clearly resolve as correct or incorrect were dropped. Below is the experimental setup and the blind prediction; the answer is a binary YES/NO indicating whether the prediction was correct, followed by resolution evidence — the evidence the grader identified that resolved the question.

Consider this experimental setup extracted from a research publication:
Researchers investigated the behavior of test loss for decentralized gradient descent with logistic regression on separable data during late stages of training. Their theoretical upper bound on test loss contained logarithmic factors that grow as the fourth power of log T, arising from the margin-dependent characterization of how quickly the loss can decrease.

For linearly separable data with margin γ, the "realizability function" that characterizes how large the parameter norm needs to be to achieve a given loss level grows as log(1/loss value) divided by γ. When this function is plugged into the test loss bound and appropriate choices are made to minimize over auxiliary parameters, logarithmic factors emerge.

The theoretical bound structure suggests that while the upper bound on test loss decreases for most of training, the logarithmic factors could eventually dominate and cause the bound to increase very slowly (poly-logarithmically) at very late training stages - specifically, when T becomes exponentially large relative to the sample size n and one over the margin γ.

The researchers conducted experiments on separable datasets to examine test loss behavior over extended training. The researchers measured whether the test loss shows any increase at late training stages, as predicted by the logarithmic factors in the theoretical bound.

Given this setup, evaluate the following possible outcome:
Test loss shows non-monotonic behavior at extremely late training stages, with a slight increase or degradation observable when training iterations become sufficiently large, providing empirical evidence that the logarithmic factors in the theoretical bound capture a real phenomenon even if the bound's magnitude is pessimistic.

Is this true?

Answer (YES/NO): YES